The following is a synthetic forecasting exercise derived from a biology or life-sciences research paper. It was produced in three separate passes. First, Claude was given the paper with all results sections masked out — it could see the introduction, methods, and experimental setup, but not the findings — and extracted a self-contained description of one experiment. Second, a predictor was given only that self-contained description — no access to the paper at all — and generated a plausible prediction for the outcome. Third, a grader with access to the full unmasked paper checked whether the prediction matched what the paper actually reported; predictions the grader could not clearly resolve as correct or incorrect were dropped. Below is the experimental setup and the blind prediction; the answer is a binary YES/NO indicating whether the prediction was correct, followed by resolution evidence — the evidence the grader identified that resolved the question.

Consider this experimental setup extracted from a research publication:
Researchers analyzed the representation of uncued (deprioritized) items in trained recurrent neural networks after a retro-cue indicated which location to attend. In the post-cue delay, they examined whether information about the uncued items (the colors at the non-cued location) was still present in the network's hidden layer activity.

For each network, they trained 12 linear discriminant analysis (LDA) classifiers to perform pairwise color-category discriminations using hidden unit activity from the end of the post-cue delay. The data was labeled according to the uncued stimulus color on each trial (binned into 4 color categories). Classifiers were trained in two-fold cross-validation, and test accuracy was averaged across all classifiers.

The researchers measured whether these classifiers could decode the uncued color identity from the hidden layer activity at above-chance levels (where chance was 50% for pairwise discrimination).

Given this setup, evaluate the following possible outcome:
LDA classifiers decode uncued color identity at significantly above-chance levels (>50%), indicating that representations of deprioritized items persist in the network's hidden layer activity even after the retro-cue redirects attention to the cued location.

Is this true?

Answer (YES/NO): YES